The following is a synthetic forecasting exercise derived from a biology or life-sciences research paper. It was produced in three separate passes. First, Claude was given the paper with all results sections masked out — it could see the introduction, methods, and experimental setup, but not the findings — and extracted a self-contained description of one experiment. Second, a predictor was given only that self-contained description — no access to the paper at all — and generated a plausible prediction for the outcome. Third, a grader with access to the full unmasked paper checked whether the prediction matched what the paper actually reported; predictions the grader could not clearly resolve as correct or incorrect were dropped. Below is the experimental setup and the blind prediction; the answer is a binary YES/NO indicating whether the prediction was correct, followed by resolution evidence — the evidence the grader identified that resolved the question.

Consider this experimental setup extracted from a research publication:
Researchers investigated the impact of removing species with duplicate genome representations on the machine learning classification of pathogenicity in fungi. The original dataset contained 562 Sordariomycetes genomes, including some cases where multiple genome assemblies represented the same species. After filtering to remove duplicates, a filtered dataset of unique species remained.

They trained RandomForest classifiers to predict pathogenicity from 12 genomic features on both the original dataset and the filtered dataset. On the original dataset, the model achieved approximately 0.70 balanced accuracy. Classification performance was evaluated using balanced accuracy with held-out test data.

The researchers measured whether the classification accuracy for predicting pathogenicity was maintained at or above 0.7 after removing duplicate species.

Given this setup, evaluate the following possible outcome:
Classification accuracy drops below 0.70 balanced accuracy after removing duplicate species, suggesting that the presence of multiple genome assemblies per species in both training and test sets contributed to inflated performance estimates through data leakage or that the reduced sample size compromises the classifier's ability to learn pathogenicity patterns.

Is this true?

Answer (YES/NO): YES